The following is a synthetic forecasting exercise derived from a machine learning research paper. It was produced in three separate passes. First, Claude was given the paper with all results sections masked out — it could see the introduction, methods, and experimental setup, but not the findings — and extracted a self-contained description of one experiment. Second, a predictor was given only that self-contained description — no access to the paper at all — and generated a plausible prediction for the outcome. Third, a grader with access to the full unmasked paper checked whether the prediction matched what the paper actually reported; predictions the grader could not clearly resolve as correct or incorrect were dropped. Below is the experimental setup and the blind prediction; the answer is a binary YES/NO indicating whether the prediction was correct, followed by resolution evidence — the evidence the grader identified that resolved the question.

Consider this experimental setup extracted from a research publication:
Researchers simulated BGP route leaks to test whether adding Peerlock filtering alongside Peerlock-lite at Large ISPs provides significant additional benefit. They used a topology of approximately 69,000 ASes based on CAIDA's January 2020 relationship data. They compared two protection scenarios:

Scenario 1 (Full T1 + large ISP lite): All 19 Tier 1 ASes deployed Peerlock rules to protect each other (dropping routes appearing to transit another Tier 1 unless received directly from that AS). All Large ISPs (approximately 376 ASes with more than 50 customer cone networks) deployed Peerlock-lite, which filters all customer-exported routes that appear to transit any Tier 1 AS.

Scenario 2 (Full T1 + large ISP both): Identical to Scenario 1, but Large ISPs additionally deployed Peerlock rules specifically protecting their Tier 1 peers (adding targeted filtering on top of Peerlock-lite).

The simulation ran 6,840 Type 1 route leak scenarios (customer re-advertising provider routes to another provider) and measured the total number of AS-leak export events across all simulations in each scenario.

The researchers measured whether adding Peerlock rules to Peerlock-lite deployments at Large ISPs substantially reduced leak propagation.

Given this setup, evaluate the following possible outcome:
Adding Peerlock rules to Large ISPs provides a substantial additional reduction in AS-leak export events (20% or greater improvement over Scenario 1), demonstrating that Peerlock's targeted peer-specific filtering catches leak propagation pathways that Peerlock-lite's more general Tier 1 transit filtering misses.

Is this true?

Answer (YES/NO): NO